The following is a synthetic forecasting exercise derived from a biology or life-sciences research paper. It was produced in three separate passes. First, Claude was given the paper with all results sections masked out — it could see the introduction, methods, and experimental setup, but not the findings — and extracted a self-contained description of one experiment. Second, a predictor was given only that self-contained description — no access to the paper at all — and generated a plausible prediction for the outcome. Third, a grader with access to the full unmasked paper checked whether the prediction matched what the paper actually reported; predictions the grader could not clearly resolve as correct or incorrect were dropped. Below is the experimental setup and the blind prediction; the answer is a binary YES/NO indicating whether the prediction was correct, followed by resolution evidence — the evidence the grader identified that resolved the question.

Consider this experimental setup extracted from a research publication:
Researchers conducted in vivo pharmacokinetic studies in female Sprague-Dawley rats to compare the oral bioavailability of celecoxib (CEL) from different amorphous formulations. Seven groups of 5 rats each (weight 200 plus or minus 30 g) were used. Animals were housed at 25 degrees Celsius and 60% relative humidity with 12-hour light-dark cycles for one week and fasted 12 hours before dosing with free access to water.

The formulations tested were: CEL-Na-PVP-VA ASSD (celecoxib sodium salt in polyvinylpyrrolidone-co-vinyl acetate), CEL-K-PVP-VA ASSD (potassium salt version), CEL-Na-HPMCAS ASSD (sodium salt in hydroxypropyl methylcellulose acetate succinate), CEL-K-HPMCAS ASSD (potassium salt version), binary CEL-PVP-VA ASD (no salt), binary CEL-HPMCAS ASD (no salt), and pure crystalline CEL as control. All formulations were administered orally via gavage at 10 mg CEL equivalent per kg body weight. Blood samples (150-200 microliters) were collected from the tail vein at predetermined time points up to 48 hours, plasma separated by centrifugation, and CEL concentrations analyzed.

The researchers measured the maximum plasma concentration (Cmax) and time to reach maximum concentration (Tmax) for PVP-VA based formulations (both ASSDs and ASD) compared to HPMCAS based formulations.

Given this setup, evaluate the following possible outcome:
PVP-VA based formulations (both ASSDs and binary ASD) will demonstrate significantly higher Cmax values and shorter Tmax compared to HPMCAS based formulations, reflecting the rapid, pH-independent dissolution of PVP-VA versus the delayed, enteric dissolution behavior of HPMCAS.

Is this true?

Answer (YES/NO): NO